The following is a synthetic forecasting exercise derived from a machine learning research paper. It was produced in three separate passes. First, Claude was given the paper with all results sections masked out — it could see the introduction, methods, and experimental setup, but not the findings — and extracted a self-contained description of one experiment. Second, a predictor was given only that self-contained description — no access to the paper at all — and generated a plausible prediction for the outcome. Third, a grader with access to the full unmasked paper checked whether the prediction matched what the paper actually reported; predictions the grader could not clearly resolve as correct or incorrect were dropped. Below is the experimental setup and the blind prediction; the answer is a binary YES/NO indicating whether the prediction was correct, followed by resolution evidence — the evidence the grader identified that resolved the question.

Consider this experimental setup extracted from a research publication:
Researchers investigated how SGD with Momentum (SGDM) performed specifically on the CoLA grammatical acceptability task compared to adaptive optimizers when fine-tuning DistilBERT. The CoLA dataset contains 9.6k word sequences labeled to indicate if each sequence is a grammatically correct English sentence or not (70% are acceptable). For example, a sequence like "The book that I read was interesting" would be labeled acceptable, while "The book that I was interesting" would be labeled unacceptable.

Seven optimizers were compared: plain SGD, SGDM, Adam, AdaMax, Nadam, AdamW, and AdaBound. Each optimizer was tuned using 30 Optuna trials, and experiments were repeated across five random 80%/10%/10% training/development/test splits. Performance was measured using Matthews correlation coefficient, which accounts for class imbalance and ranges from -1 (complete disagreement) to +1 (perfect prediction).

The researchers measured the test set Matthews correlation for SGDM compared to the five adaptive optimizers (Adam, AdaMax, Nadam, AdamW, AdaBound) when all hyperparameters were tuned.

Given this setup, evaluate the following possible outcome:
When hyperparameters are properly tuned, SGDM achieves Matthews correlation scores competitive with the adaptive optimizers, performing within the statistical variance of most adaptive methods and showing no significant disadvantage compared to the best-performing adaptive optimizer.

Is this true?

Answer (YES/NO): NO